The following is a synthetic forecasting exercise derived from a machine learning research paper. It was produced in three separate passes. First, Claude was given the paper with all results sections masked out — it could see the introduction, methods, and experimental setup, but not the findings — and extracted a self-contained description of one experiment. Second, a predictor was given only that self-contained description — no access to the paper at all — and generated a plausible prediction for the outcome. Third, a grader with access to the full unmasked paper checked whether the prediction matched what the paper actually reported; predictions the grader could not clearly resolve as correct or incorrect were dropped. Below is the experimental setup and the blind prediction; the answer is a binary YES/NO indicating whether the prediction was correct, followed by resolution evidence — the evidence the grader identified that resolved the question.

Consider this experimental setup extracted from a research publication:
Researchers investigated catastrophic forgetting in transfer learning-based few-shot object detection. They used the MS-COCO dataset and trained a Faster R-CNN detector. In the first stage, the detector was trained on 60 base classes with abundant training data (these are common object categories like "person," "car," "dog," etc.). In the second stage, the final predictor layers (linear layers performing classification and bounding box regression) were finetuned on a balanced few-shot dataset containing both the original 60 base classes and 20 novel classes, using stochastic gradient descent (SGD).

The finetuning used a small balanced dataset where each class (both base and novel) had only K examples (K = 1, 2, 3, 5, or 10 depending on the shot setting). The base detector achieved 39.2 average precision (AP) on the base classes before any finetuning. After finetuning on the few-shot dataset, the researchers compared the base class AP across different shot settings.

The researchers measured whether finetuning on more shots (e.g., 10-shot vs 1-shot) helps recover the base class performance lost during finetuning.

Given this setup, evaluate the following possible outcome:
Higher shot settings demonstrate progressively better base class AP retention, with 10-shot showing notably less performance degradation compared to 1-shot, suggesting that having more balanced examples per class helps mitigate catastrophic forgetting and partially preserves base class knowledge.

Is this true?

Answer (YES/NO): NO